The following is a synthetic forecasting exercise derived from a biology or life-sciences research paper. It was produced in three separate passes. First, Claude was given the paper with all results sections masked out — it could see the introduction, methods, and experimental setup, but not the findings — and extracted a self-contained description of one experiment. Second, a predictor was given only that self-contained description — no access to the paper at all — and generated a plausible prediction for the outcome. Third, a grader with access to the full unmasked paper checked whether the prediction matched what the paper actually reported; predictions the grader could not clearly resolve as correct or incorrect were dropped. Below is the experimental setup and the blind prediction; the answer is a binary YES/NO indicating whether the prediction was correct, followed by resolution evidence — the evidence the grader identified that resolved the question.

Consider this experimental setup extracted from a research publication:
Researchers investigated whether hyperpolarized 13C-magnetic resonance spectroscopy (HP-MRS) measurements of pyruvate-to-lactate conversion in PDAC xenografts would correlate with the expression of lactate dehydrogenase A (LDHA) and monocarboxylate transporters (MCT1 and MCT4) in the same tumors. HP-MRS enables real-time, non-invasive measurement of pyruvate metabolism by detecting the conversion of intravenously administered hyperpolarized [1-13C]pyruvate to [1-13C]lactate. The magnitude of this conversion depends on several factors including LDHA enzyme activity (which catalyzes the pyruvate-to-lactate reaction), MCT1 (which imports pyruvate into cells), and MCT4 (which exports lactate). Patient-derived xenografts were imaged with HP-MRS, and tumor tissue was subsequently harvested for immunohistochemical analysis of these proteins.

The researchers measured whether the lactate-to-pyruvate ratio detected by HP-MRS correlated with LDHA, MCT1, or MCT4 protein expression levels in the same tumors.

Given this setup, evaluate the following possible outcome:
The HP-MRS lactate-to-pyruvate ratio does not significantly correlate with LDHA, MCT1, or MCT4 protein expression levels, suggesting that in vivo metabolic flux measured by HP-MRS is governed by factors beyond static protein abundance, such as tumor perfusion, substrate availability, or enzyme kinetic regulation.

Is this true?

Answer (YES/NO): NO